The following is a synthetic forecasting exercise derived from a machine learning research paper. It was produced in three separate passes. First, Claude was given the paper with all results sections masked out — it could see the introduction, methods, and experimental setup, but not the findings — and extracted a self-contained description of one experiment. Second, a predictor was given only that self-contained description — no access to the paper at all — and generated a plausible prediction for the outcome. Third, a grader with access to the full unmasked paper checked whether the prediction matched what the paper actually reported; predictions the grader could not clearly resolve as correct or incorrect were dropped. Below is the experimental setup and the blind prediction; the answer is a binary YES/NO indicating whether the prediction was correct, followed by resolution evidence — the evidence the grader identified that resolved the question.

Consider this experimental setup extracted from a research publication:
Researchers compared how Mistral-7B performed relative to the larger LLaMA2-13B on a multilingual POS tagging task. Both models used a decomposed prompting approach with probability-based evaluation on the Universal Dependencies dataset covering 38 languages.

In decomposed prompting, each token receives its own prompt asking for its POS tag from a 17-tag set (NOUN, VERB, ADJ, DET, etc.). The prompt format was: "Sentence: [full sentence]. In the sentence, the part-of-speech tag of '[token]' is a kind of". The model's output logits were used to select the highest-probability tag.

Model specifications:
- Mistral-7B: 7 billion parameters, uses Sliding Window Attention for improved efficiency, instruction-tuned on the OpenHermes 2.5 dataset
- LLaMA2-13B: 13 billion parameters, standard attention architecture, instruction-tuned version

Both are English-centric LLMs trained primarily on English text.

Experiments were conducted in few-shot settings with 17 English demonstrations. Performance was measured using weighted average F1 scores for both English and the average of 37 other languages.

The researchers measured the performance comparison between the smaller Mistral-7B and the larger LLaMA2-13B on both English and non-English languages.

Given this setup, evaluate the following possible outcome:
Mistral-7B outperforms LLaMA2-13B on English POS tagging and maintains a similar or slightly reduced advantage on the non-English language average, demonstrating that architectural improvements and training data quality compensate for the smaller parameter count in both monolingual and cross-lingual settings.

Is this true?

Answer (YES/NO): NO